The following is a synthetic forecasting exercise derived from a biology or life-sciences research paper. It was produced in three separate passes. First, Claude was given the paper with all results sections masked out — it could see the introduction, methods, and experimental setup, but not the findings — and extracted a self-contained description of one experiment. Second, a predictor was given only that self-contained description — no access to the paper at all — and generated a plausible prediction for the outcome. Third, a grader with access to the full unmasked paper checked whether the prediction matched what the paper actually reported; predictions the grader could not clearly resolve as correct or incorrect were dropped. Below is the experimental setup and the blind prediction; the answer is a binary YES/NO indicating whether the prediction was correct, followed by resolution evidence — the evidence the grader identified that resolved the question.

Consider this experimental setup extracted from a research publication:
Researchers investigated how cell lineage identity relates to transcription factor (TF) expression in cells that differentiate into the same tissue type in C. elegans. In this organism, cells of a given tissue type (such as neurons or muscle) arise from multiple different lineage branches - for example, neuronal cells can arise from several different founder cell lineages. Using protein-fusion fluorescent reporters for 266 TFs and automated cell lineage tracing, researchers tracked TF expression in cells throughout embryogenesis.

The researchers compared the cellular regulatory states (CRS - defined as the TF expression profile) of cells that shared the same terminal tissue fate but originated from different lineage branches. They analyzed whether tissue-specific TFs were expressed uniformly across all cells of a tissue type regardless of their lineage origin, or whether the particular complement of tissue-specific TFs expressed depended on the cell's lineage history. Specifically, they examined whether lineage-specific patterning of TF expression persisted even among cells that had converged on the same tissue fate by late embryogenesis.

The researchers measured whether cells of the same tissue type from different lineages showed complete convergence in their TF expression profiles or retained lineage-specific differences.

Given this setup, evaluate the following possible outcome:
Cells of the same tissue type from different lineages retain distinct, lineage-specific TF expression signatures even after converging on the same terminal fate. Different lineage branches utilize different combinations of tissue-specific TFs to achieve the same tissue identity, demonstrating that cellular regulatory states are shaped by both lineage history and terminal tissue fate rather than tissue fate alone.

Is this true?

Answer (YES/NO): YES